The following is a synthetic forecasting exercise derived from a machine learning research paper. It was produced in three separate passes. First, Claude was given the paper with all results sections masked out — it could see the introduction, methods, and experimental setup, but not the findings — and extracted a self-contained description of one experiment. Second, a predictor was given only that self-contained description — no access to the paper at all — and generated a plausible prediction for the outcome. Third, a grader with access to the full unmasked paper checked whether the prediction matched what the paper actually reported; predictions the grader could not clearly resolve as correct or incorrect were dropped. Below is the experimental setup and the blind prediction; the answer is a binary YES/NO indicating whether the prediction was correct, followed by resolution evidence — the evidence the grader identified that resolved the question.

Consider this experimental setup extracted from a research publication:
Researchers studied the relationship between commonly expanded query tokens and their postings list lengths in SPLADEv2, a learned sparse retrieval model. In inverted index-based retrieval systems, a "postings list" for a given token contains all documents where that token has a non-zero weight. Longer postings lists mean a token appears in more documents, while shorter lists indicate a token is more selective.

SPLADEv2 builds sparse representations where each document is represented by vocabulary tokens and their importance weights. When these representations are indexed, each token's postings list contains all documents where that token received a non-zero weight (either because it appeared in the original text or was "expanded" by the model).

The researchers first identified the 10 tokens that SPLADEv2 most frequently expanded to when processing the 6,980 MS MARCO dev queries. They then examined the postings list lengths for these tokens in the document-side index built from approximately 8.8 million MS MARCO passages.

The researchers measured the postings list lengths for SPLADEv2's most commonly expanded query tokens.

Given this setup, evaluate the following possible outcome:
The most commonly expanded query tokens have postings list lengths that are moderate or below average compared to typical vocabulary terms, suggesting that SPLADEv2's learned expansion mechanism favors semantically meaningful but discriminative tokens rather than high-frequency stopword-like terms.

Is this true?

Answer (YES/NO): NO